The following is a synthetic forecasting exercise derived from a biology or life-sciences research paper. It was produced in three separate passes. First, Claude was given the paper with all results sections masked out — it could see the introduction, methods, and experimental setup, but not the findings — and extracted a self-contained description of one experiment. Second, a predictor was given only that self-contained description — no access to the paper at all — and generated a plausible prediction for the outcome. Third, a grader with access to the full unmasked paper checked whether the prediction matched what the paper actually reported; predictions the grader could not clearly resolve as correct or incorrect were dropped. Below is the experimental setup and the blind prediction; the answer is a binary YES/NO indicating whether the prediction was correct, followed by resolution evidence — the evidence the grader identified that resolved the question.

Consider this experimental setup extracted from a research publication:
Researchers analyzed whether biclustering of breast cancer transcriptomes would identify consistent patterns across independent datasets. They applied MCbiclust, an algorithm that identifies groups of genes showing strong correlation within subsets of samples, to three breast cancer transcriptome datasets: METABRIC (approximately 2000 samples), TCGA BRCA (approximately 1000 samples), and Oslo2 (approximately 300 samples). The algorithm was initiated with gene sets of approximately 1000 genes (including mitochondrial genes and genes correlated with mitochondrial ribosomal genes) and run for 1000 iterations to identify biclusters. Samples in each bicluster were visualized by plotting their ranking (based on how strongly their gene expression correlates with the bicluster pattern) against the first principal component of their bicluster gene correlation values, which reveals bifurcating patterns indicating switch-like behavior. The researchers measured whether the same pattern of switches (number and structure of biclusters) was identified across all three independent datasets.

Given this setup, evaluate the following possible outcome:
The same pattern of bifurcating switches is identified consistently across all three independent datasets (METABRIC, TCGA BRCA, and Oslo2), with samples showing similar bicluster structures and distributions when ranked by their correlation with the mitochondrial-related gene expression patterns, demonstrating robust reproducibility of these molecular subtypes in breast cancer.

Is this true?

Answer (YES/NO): YES